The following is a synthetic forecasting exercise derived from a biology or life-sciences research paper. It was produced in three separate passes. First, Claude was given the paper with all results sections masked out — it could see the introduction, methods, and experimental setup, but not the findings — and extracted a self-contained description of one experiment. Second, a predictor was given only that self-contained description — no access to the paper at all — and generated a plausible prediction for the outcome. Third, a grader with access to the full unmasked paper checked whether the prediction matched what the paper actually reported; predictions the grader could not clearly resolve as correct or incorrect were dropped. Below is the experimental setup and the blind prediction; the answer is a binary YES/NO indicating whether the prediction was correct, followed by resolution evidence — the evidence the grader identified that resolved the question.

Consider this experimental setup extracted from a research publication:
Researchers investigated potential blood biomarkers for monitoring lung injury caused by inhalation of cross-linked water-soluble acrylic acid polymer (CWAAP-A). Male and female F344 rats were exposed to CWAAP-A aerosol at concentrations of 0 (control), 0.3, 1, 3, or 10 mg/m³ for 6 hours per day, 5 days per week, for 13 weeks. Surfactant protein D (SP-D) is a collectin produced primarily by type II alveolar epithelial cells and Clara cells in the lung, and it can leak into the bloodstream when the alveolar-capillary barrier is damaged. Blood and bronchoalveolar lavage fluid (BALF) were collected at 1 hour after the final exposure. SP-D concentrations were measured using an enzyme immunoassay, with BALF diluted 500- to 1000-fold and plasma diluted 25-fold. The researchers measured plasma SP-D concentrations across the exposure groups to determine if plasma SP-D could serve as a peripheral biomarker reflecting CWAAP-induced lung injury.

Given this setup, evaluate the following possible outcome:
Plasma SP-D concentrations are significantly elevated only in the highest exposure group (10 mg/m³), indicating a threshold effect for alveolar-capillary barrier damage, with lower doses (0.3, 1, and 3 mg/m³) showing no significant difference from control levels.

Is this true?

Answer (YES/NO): NO